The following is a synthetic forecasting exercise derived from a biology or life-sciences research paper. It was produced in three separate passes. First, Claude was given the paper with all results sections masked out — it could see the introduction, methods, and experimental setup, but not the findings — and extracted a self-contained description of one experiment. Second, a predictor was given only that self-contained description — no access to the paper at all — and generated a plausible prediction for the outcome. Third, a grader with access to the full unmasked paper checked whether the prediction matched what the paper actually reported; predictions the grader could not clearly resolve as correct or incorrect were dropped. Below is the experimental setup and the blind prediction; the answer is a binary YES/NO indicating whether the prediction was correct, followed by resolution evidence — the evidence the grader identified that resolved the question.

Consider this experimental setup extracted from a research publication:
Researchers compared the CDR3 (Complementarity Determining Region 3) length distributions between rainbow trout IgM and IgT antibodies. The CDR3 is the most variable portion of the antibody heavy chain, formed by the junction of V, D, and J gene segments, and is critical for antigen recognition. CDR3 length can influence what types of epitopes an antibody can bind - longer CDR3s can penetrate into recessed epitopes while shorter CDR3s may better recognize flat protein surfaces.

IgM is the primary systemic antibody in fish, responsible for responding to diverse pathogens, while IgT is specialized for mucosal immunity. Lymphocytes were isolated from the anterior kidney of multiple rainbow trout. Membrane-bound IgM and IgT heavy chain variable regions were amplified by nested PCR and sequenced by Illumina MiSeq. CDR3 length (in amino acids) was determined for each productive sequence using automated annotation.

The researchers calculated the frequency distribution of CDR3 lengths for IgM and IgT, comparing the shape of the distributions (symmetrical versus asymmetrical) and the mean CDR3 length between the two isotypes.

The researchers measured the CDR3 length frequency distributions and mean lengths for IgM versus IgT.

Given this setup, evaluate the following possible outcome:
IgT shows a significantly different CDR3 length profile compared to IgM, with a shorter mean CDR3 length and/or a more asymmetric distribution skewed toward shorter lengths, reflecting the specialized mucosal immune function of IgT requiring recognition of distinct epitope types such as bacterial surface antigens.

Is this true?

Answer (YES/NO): NO